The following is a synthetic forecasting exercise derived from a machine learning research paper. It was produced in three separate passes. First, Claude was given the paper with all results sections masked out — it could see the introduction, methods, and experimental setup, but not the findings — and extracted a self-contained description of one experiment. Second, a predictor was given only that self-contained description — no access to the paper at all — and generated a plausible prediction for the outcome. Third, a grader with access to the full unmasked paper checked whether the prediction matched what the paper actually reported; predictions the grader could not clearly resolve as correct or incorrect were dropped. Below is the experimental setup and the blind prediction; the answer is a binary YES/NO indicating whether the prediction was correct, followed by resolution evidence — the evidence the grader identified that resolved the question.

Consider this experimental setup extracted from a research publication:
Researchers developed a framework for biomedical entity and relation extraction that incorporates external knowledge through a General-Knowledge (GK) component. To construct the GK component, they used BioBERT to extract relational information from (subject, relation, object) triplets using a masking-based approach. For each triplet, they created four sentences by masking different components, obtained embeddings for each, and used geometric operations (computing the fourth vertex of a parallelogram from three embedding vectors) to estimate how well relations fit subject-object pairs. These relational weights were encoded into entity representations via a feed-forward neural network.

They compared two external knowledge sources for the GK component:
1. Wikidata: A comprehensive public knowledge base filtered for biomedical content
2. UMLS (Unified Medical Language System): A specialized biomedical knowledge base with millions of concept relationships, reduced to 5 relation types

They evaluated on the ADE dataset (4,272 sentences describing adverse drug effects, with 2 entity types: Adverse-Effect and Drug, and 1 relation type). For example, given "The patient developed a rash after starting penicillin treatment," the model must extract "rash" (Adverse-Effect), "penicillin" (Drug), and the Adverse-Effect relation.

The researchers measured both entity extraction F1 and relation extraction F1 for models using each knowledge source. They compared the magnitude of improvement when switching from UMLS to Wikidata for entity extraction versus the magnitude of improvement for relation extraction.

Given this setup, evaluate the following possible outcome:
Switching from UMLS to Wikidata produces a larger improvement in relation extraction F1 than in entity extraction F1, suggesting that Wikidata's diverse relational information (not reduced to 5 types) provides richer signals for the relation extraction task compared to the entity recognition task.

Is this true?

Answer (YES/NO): YES